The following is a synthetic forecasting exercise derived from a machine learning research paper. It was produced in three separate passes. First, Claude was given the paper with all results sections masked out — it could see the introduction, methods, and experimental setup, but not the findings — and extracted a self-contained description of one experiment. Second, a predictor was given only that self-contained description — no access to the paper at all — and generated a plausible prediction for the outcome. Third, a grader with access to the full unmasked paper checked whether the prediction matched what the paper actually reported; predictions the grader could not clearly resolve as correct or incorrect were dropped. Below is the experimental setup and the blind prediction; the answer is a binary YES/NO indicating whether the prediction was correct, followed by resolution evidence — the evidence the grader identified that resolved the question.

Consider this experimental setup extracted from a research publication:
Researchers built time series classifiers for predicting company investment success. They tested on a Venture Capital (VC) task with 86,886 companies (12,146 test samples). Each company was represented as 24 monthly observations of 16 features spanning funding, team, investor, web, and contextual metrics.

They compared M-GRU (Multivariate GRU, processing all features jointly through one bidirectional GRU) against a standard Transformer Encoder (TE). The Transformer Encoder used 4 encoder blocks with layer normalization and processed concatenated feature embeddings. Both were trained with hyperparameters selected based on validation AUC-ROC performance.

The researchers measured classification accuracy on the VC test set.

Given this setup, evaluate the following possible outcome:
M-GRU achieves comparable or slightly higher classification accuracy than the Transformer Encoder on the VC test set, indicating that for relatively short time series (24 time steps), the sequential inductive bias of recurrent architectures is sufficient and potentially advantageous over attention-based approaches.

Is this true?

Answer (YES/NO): NO